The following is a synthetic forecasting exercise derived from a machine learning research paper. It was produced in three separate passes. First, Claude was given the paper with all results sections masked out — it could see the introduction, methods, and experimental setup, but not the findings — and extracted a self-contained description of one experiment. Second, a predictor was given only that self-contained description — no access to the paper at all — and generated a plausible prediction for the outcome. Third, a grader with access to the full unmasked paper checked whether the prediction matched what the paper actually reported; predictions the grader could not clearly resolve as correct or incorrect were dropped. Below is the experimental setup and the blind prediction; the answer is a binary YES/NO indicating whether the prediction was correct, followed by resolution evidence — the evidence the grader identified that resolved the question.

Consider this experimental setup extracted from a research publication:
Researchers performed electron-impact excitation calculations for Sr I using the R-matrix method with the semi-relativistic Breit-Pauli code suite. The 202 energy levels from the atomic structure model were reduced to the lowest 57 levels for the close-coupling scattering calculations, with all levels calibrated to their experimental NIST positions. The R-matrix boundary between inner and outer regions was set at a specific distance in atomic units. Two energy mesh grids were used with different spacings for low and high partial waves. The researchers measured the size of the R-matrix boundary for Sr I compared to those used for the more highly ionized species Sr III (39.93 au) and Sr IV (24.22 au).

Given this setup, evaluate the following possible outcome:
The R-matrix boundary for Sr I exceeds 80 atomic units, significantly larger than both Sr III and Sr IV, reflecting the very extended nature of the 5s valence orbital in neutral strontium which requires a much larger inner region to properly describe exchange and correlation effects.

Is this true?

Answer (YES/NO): YES